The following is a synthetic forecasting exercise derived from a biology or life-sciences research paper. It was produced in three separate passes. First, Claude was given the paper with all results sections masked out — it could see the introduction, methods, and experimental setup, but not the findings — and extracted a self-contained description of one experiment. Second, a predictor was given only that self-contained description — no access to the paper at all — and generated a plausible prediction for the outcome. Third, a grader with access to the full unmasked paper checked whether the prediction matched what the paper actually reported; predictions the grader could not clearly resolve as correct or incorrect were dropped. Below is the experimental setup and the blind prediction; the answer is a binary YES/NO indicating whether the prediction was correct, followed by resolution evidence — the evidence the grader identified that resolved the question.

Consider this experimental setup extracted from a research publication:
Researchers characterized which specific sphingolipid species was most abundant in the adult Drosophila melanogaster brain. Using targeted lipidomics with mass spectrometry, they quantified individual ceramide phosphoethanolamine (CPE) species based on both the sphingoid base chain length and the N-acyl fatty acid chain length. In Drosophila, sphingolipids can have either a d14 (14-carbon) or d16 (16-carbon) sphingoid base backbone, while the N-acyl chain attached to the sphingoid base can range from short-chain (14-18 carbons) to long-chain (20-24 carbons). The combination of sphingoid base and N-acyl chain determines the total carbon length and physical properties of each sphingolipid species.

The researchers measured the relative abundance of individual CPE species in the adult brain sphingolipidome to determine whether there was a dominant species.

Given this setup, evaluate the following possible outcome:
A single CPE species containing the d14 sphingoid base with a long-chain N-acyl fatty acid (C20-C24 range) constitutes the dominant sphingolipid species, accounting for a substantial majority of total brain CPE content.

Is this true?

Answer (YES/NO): NO